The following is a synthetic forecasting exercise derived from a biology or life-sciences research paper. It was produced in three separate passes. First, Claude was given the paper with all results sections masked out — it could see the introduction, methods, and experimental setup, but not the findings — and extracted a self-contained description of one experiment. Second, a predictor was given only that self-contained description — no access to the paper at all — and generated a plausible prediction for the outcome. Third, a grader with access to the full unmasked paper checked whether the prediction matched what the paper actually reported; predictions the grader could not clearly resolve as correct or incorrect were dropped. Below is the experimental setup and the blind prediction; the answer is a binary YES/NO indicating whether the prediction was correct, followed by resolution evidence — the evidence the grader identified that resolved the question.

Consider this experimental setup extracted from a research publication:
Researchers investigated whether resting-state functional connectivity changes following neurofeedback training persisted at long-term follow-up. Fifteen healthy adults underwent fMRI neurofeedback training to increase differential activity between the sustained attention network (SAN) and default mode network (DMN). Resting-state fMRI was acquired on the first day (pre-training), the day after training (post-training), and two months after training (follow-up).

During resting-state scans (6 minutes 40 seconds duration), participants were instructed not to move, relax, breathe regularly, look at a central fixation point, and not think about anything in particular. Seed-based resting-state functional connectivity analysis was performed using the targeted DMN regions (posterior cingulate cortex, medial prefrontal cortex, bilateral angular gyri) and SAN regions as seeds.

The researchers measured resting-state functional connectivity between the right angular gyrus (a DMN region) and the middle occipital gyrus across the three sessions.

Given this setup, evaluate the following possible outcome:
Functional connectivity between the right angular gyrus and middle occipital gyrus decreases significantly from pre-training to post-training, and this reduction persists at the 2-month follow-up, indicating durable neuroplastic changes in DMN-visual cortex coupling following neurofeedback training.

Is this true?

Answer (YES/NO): NO